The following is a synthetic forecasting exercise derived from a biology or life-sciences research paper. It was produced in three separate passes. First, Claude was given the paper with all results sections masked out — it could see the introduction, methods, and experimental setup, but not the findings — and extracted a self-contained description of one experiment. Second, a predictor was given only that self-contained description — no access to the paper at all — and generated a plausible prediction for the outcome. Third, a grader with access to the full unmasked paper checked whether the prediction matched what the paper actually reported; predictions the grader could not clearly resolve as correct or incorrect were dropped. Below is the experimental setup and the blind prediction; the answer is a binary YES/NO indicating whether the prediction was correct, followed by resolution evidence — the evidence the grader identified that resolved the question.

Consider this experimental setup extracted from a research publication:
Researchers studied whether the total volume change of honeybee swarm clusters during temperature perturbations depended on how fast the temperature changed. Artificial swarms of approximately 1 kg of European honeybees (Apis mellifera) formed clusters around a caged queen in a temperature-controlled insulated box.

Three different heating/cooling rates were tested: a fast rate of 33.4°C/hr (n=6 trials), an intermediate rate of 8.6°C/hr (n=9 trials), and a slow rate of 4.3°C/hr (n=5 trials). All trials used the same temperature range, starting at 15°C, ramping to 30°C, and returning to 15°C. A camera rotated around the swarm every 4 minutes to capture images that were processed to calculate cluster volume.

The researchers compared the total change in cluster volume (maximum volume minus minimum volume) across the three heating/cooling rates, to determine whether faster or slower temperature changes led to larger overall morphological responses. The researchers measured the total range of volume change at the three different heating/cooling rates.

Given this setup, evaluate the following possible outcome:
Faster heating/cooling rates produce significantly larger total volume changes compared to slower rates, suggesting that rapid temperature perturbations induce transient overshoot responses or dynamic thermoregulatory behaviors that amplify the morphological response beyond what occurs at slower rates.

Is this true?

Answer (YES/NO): NO